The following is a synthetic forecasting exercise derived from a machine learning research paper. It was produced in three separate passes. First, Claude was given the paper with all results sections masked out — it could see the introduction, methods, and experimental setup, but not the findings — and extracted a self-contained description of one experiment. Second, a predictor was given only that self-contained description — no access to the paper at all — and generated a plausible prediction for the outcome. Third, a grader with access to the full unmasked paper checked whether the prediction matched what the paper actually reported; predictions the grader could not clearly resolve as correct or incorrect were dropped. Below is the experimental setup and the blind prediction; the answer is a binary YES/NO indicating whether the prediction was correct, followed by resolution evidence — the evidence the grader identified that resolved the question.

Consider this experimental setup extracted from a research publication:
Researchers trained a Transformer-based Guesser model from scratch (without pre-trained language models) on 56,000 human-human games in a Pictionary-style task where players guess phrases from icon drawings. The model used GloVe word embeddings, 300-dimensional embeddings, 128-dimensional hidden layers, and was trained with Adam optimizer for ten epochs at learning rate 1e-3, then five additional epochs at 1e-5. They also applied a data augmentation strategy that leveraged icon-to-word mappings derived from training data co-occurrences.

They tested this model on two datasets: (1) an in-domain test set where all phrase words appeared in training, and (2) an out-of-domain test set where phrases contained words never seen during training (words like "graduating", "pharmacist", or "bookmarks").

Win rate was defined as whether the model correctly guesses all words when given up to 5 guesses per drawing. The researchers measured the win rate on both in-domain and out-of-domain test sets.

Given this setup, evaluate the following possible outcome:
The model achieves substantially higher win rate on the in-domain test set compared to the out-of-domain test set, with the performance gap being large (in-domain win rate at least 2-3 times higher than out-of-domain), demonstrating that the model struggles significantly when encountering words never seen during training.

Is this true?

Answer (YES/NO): YES